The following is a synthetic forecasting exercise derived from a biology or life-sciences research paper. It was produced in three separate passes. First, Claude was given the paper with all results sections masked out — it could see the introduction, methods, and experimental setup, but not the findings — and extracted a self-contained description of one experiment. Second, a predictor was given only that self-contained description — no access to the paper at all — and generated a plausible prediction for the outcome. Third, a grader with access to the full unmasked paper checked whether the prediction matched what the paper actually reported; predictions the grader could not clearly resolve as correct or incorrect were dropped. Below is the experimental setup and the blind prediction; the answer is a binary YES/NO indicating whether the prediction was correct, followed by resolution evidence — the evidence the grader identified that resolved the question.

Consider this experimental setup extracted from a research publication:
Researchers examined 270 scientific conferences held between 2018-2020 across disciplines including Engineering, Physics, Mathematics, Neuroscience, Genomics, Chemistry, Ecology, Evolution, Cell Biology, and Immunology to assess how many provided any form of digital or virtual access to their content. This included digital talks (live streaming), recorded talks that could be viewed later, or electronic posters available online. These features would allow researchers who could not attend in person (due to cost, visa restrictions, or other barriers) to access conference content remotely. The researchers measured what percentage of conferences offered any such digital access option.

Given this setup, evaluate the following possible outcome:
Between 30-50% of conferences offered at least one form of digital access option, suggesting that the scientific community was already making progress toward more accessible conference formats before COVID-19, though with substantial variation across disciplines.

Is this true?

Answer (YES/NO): NO